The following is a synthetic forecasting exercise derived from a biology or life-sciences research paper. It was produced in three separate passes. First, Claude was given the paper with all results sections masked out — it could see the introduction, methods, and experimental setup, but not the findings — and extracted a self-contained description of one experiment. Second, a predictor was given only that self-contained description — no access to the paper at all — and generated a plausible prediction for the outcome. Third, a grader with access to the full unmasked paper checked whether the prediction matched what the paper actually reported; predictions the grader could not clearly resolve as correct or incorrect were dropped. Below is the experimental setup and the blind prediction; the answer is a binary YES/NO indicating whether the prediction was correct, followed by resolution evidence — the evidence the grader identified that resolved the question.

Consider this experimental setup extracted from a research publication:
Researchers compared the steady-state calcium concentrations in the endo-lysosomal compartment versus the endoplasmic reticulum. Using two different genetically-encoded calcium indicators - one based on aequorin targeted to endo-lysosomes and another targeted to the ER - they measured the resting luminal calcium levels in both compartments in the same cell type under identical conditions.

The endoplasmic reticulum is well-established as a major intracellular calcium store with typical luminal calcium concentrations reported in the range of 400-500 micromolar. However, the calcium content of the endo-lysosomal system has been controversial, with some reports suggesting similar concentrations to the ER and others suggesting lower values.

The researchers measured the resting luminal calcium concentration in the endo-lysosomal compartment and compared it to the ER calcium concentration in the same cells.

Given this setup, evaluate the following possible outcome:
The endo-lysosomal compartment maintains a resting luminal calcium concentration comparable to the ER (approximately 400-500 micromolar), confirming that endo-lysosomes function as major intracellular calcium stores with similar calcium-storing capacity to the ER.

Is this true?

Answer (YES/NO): NO